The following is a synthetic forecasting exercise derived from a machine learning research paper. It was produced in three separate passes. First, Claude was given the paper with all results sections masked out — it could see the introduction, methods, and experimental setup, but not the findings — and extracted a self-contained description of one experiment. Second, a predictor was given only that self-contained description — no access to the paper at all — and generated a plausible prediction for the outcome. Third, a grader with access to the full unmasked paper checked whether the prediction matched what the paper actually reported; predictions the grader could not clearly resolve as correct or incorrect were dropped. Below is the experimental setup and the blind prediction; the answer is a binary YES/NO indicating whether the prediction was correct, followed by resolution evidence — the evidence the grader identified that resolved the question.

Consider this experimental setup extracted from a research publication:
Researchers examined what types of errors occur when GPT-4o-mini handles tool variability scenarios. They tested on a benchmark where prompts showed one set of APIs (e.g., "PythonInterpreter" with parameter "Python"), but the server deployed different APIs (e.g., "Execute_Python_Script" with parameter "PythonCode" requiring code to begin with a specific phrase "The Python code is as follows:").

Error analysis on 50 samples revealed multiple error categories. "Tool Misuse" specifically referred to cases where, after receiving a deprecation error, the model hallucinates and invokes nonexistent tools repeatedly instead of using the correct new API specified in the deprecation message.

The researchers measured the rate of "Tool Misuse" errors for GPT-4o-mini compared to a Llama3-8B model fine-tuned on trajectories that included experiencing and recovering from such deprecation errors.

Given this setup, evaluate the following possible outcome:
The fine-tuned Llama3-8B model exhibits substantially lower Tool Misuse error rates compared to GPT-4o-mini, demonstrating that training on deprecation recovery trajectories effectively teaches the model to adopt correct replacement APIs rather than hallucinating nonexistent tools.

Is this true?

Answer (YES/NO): YES